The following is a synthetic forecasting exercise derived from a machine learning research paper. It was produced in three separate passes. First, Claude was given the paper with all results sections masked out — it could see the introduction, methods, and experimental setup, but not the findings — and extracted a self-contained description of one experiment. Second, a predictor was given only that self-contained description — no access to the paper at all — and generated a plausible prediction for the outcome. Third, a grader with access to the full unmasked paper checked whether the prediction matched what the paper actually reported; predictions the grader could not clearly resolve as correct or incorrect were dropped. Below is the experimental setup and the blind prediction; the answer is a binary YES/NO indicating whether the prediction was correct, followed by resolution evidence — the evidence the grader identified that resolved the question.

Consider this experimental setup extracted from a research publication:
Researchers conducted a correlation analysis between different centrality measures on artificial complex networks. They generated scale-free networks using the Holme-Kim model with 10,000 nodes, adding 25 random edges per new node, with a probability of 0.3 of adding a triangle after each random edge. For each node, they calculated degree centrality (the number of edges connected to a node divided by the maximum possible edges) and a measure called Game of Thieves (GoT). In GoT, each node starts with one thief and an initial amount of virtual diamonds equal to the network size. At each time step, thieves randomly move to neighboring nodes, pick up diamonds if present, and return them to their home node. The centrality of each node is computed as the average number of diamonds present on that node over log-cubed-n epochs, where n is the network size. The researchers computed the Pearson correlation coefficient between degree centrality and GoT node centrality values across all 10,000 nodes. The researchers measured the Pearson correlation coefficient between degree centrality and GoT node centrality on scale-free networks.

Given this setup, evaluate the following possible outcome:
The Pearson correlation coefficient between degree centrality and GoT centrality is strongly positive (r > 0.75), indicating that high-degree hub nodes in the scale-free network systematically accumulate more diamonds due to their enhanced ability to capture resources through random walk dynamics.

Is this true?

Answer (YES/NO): NO